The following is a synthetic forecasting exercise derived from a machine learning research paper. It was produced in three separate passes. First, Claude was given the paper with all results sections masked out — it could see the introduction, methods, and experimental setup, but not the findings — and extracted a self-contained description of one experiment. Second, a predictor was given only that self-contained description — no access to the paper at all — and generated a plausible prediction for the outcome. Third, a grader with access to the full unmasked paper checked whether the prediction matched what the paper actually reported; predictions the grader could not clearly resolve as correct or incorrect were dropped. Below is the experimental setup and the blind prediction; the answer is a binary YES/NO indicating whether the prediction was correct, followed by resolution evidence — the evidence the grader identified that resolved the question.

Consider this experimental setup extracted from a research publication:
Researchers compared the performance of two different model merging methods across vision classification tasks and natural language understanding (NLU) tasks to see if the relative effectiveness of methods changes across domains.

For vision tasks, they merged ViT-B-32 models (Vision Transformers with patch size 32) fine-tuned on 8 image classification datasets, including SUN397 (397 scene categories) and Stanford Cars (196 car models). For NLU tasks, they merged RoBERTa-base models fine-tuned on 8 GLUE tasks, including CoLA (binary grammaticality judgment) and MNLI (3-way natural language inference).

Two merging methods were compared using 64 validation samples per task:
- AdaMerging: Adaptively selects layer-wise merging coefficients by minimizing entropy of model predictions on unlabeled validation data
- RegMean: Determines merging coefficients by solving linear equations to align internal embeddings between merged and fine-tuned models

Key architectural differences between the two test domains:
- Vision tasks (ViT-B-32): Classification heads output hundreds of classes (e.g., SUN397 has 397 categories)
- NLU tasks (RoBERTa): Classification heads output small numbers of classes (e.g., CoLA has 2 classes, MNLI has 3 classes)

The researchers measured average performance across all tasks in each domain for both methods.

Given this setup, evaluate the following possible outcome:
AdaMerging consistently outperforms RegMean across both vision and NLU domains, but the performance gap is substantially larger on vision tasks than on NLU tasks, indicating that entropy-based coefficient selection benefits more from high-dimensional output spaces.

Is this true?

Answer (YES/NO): NO